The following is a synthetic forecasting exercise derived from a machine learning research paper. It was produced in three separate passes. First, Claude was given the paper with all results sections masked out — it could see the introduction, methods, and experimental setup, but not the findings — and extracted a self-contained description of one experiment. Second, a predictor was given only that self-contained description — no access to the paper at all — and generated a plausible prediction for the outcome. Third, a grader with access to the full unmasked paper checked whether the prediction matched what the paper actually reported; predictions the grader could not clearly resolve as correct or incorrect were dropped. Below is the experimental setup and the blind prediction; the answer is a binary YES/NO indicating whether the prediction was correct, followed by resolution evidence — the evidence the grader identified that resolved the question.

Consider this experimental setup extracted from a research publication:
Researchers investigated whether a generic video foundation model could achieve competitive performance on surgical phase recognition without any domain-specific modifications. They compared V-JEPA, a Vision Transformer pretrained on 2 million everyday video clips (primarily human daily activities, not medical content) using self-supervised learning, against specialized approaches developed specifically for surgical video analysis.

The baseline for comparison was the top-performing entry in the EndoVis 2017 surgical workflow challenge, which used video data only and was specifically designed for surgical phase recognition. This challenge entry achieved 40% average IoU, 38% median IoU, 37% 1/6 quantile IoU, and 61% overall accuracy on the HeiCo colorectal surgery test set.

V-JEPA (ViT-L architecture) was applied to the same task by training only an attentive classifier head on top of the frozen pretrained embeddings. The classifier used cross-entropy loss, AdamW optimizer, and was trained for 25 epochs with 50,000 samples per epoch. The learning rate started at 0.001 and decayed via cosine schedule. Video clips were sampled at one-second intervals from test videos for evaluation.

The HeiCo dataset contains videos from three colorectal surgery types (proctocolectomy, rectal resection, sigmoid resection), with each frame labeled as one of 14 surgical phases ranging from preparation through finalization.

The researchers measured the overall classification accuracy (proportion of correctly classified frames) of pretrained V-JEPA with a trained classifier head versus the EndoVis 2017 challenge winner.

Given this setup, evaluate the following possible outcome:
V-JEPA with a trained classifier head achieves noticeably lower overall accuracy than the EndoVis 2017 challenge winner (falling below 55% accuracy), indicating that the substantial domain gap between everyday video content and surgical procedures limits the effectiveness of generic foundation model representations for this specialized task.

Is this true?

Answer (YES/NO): NO